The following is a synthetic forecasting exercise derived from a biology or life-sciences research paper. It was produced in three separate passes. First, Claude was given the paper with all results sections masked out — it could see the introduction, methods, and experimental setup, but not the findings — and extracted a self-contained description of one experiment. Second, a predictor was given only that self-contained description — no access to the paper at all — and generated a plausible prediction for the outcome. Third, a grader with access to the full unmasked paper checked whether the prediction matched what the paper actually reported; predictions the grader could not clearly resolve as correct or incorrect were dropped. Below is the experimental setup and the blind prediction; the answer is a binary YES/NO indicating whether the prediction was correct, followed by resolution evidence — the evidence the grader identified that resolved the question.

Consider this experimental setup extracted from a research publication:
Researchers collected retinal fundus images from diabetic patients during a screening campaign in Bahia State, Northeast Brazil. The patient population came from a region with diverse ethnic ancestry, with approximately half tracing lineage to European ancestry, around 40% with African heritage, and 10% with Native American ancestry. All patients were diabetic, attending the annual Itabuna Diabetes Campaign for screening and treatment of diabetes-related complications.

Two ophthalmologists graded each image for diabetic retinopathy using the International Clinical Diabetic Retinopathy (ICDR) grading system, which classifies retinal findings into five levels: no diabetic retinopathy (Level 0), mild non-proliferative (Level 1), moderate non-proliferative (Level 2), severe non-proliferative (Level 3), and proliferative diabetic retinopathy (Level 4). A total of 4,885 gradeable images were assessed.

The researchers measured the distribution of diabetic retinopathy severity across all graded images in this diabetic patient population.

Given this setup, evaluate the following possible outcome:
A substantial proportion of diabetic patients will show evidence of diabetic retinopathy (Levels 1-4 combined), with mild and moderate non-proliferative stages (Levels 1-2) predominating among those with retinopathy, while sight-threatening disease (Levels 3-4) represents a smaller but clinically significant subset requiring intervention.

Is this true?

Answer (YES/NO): YES